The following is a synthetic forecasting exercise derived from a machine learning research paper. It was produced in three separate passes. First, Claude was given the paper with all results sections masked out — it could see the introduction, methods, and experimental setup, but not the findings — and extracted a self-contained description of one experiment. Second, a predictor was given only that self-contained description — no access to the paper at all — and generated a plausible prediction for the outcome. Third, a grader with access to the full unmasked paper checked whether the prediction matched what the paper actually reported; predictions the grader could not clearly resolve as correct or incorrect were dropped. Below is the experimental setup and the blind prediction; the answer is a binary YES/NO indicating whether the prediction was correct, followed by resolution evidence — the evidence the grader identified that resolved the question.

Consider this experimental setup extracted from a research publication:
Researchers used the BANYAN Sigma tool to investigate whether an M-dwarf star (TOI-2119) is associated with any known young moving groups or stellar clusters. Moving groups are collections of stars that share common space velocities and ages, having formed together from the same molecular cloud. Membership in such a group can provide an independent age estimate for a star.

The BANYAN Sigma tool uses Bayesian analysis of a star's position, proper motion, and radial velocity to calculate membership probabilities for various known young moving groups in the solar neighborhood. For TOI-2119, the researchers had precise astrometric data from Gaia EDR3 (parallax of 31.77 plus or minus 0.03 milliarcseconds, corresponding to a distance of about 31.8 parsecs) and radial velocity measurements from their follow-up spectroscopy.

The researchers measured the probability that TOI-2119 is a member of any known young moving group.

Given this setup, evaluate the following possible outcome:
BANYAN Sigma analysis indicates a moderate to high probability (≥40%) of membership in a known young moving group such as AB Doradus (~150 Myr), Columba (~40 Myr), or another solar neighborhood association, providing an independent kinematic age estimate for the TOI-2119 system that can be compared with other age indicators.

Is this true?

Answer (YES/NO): NO